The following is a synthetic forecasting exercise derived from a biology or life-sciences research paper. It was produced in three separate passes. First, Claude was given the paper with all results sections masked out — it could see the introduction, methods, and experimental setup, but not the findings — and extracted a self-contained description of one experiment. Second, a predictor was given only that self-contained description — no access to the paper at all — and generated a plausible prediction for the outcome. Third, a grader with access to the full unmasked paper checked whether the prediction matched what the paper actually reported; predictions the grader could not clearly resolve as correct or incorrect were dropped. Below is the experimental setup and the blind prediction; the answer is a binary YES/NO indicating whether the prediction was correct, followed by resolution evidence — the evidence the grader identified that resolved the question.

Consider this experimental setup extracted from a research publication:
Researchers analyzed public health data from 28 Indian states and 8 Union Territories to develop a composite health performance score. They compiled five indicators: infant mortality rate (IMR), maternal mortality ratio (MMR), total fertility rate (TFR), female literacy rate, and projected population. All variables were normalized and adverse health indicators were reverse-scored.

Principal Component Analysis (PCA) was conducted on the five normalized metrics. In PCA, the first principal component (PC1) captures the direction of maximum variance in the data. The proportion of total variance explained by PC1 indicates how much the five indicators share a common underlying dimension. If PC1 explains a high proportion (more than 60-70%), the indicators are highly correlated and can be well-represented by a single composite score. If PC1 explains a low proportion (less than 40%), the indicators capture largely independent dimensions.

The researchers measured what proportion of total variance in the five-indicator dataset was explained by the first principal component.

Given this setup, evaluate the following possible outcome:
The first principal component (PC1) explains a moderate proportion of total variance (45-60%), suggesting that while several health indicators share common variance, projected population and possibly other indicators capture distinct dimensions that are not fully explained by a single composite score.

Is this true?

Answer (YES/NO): NO